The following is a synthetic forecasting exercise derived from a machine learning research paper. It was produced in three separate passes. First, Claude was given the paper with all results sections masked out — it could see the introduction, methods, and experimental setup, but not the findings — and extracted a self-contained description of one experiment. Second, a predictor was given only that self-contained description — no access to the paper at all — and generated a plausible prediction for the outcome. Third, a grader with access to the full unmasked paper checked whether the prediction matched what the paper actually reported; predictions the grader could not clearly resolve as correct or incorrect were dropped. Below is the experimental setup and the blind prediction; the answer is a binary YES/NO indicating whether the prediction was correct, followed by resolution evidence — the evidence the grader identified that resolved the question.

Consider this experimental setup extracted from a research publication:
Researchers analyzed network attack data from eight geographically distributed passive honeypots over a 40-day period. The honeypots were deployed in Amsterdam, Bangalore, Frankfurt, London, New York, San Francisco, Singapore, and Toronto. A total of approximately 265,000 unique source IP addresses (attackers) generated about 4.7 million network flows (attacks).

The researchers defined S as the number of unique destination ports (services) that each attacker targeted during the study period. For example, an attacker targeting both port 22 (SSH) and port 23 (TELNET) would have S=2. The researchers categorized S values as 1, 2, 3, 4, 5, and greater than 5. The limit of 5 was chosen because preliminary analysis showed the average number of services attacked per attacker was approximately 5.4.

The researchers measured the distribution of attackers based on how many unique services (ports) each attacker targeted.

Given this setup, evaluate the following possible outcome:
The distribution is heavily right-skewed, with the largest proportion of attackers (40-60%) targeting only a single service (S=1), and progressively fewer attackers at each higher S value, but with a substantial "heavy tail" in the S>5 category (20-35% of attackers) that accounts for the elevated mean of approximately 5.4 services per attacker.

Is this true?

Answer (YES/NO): NO